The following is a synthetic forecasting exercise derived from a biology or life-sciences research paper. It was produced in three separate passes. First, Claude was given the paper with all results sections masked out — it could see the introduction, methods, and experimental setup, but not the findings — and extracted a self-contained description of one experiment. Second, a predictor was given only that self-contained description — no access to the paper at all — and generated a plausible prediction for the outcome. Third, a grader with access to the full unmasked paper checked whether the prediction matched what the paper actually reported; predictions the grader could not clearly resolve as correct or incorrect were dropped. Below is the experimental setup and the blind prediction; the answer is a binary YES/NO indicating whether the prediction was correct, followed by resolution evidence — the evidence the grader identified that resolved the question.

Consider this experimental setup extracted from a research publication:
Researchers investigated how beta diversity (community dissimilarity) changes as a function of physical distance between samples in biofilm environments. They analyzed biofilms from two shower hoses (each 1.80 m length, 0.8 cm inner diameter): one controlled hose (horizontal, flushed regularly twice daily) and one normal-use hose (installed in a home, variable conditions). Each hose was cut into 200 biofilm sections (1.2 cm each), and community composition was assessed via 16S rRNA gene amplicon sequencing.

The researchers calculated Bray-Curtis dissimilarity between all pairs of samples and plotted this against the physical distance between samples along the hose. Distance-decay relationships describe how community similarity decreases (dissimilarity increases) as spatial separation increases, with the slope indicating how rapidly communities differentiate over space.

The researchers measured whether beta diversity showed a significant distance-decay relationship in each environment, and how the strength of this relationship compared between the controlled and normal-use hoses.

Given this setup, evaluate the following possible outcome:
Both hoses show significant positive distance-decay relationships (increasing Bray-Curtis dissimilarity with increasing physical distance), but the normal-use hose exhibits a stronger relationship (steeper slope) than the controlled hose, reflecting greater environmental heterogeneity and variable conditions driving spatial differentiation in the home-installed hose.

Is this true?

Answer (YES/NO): YES